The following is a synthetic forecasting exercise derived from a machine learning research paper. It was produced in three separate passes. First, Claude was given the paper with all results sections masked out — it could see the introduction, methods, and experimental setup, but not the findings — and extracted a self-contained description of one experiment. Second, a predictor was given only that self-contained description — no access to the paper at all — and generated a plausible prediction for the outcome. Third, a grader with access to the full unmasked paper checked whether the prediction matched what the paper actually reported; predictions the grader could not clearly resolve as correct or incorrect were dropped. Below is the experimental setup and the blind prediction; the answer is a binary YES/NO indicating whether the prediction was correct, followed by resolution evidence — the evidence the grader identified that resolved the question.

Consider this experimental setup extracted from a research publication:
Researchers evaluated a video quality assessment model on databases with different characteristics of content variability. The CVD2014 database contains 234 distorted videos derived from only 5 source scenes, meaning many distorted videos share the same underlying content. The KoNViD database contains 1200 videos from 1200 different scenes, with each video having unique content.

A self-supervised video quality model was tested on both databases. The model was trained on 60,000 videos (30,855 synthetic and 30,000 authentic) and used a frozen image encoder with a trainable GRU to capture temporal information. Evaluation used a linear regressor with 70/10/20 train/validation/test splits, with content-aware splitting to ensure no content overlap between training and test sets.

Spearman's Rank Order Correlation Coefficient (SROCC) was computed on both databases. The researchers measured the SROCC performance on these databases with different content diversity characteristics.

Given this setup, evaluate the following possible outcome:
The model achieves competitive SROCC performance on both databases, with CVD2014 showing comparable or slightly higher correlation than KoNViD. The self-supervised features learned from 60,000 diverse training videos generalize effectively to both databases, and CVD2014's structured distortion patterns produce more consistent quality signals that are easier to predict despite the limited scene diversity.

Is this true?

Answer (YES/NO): YES